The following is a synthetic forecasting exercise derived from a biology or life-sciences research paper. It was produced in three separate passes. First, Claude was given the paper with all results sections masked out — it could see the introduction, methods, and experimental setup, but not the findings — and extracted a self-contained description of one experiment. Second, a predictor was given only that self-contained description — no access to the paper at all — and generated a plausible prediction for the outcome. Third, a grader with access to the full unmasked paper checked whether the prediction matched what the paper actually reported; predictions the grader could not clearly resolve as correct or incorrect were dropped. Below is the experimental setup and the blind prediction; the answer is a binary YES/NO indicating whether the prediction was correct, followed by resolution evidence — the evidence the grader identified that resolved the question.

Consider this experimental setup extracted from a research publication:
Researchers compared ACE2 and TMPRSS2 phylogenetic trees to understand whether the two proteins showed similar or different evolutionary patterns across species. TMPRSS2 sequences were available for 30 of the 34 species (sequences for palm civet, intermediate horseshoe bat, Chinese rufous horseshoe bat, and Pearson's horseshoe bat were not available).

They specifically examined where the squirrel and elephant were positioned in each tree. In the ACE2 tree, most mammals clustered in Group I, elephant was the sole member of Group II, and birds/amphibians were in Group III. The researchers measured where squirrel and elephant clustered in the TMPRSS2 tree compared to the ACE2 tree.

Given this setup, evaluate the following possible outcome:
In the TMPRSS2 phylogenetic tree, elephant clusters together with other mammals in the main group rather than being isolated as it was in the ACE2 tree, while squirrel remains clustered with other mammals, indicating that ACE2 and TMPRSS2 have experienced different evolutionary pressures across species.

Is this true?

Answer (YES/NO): NO